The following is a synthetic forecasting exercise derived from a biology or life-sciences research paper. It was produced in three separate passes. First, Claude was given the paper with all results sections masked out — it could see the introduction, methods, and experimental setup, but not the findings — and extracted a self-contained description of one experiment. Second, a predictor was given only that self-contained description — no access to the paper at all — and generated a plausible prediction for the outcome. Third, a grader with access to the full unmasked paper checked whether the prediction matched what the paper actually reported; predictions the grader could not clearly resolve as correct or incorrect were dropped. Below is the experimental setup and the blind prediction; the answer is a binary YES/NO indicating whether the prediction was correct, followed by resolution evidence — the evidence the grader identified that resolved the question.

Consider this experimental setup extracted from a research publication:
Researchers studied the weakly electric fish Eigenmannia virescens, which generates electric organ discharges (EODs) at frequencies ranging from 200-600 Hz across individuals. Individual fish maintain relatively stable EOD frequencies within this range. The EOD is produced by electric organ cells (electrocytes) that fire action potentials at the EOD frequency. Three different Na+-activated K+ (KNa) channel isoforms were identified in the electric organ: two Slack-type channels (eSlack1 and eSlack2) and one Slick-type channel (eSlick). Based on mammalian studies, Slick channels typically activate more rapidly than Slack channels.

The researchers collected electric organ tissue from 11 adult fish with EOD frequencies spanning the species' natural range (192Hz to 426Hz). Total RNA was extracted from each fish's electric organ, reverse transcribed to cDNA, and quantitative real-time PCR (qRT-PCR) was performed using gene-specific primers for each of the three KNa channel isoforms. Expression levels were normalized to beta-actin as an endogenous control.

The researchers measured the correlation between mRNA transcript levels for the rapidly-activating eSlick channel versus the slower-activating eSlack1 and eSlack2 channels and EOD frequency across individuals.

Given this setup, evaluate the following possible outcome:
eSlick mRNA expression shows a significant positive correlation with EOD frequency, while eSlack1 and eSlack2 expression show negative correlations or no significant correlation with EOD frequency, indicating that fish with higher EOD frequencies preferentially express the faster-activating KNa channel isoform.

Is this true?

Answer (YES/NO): YES